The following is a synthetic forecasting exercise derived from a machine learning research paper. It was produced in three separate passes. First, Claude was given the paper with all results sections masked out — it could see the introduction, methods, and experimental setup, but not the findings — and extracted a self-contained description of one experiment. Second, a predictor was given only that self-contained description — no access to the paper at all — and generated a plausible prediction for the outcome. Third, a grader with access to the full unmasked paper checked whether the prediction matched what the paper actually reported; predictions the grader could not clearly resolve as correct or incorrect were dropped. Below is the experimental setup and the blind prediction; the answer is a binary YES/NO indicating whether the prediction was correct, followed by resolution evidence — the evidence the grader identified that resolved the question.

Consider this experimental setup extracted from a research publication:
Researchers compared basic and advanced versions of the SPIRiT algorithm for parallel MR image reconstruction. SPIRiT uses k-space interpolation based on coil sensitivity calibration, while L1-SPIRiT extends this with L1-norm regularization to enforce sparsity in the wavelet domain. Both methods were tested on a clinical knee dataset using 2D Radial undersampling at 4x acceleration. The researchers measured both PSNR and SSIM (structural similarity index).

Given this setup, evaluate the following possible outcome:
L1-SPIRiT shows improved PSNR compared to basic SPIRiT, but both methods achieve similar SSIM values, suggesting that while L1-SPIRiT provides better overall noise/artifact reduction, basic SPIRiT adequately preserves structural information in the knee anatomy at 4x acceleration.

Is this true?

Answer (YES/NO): NO